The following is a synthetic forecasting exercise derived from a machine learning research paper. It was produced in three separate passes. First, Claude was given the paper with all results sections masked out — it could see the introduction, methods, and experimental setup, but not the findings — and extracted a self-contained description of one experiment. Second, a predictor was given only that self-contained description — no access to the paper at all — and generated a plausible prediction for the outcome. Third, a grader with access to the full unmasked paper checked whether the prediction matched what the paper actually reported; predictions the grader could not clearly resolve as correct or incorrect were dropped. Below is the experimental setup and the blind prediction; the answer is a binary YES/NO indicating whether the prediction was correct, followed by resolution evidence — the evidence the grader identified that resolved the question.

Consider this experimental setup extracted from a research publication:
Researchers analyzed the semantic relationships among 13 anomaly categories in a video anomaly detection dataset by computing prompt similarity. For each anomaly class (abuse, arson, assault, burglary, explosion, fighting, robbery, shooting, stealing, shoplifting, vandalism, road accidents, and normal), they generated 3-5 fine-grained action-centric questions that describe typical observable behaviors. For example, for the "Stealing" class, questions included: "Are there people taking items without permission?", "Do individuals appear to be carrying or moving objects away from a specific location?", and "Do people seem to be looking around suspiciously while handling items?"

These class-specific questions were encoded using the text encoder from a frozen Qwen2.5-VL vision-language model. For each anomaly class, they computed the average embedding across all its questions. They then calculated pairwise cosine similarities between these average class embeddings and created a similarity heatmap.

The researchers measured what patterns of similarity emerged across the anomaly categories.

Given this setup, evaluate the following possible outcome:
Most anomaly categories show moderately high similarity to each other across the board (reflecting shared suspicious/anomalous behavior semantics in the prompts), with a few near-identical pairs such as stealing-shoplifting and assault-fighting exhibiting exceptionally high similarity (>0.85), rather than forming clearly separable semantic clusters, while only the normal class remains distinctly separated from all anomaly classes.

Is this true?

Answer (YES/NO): NO